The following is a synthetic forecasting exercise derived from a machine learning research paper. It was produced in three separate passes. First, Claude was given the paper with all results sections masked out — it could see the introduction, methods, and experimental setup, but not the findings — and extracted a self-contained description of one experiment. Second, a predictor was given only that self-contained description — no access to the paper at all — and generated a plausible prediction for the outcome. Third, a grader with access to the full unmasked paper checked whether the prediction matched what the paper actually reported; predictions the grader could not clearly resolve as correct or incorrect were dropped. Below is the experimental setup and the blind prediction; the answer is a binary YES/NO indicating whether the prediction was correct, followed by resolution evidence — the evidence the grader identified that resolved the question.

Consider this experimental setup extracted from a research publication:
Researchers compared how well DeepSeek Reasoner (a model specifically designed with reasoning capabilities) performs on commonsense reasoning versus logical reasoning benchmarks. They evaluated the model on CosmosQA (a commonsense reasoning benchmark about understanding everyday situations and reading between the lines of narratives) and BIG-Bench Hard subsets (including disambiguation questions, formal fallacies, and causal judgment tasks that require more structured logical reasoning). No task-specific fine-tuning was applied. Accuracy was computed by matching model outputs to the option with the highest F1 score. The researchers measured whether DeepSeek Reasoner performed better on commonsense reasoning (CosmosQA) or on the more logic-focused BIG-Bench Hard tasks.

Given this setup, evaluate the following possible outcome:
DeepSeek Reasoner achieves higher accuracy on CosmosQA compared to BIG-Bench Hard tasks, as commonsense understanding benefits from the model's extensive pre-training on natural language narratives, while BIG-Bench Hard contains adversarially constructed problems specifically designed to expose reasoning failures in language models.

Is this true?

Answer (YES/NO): NO